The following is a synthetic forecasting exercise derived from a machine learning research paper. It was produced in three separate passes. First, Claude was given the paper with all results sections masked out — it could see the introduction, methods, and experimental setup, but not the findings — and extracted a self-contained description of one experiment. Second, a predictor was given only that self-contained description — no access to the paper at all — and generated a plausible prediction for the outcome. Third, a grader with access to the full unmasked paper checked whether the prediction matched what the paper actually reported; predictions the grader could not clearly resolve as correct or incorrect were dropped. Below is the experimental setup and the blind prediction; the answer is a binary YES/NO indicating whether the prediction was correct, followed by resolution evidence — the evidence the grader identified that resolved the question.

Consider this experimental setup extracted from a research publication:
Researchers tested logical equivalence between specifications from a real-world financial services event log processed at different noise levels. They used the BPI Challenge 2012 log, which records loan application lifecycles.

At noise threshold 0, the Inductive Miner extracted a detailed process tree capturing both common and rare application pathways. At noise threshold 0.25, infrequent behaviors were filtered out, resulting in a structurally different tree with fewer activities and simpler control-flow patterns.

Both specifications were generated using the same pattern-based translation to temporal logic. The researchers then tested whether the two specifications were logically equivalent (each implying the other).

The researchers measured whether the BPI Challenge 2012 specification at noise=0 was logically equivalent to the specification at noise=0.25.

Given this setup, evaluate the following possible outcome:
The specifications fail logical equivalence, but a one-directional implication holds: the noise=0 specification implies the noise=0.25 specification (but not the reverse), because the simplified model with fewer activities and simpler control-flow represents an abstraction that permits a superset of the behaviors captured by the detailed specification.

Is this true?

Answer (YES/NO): NO